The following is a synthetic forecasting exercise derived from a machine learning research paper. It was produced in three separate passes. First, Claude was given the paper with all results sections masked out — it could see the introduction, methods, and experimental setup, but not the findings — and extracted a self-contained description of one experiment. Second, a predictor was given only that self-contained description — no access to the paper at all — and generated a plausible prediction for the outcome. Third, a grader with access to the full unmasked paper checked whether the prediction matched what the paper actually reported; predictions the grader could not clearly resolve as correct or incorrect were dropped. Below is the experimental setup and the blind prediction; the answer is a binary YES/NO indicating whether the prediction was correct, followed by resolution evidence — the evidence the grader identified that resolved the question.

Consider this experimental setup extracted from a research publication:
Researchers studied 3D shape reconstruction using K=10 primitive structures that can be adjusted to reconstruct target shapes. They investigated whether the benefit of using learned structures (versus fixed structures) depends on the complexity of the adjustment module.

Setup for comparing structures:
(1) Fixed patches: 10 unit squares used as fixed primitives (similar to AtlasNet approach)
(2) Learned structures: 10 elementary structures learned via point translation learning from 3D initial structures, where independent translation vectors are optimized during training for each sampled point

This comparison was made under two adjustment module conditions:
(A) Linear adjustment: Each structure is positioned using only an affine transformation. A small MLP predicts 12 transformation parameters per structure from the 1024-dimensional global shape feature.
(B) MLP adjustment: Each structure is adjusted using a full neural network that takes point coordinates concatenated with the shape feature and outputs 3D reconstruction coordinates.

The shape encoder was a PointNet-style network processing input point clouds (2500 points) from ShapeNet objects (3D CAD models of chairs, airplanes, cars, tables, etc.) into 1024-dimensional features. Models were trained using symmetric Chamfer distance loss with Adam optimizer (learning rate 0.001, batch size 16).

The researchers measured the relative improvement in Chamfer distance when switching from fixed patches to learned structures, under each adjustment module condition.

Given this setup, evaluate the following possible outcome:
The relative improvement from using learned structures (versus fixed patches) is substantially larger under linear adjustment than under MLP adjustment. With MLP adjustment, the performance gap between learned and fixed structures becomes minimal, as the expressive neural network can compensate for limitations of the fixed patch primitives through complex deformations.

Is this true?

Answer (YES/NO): NO